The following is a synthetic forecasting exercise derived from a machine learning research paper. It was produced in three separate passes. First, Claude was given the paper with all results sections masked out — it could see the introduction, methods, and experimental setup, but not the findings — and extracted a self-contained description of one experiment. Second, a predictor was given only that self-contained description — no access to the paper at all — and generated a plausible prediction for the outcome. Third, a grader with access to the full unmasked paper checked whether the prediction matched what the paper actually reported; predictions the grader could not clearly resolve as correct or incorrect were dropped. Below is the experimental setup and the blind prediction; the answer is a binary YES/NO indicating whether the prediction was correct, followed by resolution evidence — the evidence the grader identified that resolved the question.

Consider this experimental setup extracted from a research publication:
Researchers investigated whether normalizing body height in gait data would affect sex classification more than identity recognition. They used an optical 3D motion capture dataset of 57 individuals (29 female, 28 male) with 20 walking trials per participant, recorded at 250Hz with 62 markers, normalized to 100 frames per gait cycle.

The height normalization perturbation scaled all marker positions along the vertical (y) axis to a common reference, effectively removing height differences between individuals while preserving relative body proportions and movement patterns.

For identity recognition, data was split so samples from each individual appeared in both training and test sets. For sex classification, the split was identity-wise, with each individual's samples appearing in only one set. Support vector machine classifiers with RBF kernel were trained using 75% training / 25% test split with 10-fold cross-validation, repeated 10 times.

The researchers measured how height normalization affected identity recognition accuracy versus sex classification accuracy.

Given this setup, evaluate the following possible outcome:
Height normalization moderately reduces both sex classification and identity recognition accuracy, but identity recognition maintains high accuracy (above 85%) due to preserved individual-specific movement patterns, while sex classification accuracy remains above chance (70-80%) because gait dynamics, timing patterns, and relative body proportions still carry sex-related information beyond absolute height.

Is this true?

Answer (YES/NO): NO